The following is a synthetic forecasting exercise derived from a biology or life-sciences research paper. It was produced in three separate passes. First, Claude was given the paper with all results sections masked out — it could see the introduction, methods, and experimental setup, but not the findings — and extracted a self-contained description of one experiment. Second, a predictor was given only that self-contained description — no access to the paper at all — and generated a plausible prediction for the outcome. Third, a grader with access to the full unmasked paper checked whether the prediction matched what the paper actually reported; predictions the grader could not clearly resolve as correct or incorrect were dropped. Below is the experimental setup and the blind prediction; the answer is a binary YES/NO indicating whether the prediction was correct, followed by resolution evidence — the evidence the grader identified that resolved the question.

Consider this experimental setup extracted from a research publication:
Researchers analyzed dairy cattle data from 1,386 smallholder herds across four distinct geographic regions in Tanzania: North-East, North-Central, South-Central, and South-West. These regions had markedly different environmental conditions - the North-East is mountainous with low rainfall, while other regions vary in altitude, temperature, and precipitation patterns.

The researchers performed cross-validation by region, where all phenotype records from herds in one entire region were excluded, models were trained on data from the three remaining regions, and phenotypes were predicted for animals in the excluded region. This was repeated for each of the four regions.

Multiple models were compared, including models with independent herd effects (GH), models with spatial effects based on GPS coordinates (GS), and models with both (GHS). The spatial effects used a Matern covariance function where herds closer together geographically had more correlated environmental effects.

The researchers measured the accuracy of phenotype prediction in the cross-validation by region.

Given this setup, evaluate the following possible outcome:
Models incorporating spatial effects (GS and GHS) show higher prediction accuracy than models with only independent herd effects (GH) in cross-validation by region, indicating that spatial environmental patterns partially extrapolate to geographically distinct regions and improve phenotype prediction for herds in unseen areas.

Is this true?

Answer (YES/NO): NO